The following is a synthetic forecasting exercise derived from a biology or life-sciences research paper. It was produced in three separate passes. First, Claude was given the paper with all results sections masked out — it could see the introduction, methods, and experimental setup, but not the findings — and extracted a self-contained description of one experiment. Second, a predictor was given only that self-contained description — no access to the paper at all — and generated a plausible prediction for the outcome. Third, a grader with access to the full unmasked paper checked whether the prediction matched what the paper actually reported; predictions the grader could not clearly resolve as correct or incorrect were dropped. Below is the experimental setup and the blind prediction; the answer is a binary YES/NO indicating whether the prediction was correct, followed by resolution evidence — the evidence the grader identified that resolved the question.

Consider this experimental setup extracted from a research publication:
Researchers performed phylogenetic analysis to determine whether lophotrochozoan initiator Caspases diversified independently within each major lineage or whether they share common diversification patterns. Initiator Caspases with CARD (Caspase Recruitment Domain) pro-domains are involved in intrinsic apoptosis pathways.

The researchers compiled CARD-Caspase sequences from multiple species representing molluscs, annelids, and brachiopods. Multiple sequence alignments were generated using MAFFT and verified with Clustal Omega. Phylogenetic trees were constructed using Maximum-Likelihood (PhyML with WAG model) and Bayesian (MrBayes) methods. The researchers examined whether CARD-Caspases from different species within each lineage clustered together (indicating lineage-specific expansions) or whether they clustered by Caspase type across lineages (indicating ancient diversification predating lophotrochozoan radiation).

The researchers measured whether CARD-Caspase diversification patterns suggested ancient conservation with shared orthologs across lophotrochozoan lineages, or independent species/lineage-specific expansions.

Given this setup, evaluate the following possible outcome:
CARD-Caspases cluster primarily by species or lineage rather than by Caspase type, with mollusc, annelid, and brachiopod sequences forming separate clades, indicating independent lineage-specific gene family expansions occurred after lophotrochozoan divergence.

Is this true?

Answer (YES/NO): NO